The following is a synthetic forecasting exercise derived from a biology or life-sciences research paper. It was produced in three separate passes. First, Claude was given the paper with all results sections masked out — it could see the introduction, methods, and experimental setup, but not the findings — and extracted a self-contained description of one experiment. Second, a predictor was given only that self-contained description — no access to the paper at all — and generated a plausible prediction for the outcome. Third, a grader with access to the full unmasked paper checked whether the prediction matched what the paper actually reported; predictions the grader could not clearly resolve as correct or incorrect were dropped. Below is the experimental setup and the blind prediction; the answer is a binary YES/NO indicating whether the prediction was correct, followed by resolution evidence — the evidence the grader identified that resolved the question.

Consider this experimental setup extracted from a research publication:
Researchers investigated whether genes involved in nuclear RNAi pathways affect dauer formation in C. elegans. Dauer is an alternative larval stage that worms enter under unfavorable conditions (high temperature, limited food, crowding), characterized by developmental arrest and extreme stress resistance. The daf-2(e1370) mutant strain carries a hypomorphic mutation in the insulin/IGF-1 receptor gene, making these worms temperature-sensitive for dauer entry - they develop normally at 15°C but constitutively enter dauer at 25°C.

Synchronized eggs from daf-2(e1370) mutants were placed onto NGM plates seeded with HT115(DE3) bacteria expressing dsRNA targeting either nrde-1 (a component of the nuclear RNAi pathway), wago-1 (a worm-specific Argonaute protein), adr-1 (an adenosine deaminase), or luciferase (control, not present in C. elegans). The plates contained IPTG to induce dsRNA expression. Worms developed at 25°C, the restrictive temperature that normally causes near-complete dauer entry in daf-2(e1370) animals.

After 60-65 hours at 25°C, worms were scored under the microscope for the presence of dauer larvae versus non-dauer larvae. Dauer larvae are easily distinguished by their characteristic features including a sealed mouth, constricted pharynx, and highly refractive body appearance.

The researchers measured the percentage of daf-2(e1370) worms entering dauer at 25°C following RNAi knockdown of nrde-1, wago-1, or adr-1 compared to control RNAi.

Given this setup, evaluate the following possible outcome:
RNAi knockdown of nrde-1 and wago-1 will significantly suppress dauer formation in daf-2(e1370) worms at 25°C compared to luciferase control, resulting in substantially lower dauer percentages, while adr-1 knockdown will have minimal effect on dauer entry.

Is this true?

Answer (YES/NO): NO